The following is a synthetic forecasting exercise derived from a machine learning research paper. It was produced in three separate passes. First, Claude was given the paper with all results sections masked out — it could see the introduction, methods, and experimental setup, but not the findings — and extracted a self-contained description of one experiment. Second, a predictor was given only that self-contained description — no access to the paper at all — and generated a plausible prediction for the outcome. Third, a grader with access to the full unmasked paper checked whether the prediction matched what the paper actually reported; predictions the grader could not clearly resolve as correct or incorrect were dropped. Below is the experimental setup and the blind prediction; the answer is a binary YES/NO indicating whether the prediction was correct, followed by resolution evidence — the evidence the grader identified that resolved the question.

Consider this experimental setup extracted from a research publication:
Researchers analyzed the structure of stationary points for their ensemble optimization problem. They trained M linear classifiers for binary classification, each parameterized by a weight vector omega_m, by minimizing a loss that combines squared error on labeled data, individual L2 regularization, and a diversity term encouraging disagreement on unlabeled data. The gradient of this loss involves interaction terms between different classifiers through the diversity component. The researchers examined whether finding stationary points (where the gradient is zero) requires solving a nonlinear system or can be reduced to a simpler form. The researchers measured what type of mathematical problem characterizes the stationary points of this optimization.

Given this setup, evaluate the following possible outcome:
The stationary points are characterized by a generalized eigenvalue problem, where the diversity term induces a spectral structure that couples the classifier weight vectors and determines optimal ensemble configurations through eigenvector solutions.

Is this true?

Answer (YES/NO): NO